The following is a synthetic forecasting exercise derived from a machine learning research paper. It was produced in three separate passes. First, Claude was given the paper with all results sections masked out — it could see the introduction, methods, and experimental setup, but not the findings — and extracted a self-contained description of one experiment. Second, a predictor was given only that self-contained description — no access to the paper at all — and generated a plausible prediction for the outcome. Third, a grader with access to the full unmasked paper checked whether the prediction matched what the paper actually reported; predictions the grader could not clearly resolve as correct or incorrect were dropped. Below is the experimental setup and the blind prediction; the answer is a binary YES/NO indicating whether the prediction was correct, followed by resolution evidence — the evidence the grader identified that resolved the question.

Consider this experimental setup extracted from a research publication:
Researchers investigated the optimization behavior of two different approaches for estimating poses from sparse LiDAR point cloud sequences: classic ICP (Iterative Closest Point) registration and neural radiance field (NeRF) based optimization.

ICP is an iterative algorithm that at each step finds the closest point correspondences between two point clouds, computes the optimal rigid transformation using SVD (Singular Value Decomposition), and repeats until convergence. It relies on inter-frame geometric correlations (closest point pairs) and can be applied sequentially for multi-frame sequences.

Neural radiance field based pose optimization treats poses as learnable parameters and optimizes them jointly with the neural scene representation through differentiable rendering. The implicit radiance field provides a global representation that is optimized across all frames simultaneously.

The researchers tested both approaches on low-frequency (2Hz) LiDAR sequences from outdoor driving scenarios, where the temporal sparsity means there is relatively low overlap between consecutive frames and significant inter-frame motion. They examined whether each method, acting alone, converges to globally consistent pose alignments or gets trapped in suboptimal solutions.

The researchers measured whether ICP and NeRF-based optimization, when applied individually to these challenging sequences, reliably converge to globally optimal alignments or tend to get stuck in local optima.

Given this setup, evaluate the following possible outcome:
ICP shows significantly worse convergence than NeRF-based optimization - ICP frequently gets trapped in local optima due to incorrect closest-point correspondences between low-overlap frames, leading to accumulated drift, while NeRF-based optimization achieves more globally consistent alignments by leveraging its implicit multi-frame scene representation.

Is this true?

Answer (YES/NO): NO